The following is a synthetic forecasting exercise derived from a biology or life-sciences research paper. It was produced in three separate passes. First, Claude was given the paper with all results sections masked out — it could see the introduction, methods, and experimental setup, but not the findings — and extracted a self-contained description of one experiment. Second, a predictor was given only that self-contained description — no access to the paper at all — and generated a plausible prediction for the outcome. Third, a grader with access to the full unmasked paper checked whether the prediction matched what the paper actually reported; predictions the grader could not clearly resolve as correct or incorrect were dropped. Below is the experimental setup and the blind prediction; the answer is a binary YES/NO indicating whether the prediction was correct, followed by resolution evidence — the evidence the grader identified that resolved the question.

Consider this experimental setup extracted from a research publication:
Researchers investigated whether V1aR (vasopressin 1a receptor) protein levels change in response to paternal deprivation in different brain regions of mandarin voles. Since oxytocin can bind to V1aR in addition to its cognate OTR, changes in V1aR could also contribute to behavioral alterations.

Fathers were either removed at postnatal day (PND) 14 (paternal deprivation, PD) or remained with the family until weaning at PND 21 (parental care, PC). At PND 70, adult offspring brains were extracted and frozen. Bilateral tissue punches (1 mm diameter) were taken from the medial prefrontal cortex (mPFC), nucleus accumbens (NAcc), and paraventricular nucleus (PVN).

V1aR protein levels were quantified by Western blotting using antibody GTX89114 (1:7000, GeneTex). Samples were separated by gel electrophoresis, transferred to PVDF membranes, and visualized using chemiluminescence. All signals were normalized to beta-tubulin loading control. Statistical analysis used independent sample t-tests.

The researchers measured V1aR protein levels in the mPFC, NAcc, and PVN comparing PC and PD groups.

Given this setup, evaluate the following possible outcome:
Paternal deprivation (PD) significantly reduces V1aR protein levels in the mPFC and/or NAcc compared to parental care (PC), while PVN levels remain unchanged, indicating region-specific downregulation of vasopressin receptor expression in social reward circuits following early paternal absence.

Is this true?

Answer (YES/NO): NO